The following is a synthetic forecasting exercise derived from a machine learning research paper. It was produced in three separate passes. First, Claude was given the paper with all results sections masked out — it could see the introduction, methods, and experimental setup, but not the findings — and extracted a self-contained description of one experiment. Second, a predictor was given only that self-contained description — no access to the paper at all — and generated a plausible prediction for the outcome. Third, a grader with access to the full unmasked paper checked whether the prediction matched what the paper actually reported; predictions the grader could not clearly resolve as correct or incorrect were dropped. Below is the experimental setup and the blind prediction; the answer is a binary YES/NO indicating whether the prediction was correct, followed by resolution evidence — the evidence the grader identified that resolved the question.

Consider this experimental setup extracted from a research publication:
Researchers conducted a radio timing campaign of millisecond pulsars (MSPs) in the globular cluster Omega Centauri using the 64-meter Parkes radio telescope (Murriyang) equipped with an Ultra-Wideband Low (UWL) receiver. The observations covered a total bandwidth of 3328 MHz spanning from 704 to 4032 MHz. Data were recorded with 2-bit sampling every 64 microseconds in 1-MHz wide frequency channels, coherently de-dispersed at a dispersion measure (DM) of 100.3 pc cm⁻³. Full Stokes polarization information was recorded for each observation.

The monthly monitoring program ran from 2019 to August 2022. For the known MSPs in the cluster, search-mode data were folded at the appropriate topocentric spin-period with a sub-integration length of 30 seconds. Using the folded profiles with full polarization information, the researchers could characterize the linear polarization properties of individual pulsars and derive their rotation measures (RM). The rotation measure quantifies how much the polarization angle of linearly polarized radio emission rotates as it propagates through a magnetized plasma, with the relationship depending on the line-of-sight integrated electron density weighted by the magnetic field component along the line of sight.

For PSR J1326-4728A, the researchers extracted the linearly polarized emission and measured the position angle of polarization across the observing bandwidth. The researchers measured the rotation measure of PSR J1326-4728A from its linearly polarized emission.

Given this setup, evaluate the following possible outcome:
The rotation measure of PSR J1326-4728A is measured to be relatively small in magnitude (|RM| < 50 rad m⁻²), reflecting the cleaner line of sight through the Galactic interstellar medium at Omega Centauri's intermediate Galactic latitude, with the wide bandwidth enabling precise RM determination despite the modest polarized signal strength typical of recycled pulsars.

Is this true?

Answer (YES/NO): YES